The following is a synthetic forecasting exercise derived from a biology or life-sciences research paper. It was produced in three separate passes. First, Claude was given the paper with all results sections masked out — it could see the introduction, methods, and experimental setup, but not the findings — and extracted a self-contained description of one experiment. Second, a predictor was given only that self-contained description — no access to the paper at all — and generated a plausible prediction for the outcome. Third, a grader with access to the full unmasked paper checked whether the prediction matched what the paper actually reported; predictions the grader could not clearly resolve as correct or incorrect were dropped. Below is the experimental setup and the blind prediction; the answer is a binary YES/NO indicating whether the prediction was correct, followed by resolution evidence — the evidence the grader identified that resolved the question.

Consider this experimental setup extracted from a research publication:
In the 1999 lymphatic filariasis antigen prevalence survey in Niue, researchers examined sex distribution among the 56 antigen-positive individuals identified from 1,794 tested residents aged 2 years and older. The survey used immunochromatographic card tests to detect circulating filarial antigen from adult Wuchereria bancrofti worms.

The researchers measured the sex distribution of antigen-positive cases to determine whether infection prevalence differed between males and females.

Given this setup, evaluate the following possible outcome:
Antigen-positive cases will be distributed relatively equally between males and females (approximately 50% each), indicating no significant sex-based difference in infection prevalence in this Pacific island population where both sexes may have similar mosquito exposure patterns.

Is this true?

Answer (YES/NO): NO